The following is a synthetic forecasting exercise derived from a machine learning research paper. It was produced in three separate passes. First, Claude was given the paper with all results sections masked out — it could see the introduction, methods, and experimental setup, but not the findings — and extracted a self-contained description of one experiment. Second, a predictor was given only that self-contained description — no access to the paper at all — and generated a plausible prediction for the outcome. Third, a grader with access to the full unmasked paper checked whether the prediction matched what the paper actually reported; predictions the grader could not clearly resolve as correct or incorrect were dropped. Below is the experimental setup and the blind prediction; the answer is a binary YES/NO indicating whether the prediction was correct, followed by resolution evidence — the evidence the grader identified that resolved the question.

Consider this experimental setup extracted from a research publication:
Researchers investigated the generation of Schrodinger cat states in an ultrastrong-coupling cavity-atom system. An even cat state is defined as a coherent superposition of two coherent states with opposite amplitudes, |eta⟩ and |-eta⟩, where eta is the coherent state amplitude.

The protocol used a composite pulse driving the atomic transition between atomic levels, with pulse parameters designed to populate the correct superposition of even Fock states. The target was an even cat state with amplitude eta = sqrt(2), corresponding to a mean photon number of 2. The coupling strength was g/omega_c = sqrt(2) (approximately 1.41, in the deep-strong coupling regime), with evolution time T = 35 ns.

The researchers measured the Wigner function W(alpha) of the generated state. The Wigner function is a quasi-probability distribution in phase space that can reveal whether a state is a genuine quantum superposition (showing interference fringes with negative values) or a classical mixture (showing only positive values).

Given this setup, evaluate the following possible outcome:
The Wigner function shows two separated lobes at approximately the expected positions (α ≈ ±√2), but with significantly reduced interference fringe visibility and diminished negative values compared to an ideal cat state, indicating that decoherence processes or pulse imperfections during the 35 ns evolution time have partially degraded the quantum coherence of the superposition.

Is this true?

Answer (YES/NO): NO